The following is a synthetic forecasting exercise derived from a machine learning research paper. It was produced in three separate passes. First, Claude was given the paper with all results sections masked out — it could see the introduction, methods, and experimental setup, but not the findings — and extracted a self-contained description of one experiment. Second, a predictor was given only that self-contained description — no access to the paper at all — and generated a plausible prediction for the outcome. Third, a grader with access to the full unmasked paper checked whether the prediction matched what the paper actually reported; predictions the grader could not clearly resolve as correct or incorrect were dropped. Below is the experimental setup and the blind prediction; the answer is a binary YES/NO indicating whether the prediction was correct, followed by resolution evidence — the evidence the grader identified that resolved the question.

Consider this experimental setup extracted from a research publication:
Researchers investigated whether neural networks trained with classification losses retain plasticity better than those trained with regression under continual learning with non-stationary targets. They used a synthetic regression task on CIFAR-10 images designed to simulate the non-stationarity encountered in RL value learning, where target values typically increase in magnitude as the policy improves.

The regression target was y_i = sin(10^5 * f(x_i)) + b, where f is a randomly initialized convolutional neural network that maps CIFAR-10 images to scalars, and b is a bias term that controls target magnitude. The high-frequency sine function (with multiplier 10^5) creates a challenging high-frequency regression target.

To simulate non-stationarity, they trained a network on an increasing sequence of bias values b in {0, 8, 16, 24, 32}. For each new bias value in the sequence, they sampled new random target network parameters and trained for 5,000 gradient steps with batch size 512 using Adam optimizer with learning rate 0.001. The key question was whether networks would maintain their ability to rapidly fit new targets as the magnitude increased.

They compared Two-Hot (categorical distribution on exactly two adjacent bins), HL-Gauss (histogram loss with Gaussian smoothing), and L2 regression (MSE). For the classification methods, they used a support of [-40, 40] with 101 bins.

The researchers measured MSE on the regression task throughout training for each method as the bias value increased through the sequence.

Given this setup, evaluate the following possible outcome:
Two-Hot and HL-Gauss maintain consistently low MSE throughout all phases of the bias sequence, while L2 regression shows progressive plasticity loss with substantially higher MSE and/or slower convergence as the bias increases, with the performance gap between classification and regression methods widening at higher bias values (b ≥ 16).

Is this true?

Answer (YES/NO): YES